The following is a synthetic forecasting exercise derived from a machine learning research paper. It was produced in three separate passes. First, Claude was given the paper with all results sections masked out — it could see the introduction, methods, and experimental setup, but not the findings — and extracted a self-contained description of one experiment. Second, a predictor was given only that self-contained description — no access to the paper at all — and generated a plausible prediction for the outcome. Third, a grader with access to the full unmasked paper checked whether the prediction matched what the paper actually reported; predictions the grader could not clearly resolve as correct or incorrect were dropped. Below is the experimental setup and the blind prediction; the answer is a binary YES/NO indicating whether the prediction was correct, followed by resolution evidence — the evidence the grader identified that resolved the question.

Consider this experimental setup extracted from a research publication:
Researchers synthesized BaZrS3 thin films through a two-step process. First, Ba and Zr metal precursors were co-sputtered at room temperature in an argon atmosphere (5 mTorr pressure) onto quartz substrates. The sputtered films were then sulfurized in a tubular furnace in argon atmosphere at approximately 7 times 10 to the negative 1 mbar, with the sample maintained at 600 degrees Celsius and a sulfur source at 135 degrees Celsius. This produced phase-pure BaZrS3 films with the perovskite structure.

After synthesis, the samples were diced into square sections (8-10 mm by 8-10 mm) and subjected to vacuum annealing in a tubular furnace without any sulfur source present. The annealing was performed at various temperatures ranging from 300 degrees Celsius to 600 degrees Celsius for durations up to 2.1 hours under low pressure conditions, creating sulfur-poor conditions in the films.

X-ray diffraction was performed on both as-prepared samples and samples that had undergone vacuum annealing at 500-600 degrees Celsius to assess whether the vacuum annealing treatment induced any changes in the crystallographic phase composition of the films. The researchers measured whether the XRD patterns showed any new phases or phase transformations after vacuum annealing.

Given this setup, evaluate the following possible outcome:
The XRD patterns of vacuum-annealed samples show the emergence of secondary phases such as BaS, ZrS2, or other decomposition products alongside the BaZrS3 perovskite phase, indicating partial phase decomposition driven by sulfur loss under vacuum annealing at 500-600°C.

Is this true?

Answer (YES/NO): NO